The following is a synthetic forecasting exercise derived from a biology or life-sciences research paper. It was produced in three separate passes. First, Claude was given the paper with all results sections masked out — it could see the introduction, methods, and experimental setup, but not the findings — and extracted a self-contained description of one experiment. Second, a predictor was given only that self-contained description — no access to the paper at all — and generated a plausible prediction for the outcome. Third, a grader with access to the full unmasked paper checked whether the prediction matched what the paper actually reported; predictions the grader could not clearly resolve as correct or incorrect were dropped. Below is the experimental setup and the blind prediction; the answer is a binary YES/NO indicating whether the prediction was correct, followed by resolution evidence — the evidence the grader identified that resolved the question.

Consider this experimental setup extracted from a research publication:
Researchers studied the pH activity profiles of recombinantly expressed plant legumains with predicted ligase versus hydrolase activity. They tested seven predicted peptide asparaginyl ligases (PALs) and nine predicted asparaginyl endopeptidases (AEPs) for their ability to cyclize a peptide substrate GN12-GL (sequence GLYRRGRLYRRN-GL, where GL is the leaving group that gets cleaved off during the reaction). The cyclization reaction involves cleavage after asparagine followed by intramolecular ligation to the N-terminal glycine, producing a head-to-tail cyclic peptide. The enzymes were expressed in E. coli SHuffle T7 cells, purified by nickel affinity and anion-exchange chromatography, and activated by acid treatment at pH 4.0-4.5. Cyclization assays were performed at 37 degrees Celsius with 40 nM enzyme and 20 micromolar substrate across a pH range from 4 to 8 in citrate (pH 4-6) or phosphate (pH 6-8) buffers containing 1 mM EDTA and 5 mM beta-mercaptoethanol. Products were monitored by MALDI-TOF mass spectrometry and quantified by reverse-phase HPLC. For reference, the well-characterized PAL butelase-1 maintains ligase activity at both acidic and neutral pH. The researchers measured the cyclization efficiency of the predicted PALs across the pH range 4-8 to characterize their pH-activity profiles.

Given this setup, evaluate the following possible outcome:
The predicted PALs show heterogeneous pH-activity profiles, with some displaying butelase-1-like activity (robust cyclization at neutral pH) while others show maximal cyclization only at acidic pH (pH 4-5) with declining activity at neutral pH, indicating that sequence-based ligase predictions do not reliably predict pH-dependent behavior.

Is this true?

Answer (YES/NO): NO